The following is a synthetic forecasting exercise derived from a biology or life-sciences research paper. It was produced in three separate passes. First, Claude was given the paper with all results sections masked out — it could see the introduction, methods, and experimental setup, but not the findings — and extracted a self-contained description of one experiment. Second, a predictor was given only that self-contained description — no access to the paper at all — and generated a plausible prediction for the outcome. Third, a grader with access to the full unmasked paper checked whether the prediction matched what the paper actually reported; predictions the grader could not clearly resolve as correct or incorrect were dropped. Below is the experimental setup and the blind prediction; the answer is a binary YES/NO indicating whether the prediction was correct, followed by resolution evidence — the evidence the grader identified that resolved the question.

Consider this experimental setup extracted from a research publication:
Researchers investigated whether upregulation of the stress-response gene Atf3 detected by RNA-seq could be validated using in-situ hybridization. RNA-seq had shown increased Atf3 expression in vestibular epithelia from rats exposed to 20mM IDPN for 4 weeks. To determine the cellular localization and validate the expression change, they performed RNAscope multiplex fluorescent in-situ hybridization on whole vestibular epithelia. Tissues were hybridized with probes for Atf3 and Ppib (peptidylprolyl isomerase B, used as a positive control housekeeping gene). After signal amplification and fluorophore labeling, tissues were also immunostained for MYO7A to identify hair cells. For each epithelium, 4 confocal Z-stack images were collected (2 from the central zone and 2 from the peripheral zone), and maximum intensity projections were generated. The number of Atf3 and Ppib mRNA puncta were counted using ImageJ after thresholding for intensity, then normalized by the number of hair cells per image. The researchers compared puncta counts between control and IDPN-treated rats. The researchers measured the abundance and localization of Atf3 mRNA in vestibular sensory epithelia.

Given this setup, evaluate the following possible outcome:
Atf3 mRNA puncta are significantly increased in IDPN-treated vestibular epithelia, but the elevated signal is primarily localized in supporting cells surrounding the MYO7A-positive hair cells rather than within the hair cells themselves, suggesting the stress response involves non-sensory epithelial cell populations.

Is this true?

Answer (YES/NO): NO